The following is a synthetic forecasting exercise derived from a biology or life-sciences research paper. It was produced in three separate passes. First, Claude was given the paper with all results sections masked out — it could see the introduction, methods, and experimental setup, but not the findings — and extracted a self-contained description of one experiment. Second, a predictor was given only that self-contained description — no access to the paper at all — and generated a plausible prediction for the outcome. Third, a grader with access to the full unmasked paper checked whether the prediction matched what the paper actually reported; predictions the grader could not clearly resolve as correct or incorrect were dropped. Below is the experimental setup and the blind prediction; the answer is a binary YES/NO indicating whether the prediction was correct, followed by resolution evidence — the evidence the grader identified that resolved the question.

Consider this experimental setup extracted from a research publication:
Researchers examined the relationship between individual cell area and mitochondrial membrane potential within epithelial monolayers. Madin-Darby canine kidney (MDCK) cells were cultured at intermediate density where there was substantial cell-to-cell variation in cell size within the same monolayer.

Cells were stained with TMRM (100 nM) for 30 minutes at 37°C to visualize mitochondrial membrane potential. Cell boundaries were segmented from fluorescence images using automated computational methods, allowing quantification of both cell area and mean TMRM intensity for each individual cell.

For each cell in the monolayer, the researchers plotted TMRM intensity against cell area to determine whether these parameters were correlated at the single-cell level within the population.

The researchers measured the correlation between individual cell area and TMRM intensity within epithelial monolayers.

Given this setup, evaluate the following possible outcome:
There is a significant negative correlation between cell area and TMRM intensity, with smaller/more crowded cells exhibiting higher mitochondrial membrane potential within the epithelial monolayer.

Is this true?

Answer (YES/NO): YES